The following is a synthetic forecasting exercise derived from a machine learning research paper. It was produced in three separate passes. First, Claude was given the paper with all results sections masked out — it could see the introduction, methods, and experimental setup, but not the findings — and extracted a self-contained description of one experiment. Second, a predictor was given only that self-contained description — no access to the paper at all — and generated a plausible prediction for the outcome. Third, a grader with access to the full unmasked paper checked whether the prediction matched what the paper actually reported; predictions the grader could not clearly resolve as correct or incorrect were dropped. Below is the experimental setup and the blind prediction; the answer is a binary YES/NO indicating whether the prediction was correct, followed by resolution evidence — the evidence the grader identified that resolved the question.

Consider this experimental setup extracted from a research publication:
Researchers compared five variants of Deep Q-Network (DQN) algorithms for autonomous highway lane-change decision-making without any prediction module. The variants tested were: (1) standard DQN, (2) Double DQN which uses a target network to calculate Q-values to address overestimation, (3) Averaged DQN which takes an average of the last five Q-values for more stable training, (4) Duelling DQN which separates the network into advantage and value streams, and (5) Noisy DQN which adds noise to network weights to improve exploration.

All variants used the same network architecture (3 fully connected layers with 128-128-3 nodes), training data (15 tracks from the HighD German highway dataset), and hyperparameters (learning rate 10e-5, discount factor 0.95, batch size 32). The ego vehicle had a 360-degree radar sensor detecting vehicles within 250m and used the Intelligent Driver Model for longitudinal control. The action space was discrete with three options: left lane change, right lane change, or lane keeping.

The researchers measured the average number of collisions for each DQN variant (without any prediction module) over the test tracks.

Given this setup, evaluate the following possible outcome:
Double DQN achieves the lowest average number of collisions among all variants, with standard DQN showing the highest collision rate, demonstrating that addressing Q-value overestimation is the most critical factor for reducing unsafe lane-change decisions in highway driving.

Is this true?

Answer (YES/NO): NO